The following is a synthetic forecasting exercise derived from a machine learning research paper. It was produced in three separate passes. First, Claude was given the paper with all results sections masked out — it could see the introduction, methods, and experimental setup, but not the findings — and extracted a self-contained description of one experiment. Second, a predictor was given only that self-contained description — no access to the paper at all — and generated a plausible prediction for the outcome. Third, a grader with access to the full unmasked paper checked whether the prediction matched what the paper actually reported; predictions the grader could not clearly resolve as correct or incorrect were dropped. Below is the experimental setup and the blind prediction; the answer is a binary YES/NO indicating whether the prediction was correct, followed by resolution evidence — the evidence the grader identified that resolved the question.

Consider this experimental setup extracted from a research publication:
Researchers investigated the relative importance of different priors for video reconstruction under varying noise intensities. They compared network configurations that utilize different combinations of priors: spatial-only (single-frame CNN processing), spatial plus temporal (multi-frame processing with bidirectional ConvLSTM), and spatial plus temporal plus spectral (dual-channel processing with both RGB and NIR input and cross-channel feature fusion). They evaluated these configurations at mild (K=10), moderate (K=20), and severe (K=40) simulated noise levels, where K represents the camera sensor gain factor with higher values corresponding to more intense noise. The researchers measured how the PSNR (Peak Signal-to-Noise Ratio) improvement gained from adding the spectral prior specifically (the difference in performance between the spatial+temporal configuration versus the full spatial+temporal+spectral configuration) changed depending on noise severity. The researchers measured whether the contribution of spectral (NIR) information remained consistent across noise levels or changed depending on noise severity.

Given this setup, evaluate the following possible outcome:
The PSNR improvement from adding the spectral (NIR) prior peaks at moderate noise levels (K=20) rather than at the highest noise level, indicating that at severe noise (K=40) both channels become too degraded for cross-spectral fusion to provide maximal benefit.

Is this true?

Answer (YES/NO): NO